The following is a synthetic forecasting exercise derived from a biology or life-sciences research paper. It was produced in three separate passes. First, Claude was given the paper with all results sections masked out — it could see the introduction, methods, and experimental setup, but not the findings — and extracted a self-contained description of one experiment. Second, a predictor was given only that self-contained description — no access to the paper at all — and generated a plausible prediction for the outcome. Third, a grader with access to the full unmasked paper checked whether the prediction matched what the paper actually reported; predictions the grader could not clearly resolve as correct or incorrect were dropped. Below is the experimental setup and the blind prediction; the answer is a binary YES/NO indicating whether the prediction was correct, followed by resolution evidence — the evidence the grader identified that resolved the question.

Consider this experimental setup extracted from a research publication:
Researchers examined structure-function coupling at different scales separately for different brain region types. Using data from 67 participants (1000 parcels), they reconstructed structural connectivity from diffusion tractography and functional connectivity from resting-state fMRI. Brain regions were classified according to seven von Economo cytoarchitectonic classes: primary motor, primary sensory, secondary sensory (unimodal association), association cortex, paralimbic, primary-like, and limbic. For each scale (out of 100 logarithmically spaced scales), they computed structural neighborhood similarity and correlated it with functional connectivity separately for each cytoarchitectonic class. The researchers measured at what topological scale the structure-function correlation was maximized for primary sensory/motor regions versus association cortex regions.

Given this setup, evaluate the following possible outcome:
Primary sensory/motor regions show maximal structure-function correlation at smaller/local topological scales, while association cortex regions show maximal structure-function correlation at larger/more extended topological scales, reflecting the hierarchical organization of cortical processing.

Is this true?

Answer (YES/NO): YES